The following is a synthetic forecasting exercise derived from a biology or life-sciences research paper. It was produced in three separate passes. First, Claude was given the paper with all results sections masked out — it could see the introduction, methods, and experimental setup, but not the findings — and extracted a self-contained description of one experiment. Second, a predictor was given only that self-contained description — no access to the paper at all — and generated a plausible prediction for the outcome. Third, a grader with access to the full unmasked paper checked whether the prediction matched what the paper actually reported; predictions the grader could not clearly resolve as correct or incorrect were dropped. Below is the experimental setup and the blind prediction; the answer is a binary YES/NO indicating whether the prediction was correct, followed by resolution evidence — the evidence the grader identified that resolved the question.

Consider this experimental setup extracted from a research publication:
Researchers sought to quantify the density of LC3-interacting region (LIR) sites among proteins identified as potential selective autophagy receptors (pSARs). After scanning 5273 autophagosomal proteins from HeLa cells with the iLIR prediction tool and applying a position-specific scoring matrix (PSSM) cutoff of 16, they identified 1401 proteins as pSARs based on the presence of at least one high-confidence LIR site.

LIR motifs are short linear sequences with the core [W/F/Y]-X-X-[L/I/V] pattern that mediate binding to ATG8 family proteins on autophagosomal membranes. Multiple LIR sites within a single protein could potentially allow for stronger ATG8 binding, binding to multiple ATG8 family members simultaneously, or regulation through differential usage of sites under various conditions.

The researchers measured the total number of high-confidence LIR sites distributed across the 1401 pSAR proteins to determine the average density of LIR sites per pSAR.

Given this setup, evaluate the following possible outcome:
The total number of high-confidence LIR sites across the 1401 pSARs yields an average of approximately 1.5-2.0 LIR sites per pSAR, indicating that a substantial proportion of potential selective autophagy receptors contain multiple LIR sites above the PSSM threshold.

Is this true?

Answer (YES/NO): NO